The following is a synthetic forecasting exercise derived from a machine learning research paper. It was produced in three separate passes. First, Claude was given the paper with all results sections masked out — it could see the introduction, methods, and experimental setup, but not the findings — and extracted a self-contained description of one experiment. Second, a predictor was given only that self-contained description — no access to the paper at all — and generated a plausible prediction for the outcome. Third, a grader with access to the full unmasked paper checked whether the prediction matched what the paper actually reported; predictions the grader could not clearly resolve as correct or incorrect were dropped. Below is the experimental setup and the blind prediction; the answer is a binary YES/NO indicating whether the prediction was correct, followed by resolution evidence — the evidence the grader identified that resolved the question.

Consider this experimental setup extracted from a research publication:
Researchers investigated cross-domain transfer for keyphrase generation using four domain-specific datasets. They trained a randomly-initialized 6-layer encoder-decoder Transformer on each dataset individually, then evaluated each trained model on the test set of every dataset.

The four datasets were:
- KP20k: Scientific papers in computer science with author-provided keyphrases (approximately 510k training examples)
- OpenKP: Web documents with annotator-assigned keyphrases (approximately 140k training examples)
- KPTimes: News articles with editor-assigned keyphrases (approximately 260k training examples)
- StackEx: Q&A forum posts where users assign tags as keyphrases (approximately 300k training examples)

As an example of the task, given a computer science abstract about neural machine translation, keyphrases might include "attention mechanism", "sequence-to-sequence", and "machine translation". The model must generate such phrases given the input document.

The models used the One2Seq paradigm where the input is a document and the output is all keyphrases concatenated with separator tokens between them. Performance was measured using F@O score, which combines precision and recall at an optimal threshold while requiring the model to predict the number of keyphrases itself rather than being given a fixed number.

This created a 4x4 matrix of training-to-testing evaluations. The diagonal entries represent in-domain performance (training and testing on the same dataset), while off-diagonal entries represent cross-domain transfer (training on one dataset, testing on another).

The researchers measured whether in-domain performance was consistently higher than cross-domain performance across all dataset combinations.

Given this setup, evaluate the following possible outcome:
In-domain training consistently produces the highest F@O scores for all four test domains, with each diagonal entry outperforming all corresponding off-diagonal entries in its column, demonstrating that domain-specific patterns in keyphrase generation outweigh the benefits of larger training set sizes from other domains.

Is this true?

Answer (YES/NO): YES